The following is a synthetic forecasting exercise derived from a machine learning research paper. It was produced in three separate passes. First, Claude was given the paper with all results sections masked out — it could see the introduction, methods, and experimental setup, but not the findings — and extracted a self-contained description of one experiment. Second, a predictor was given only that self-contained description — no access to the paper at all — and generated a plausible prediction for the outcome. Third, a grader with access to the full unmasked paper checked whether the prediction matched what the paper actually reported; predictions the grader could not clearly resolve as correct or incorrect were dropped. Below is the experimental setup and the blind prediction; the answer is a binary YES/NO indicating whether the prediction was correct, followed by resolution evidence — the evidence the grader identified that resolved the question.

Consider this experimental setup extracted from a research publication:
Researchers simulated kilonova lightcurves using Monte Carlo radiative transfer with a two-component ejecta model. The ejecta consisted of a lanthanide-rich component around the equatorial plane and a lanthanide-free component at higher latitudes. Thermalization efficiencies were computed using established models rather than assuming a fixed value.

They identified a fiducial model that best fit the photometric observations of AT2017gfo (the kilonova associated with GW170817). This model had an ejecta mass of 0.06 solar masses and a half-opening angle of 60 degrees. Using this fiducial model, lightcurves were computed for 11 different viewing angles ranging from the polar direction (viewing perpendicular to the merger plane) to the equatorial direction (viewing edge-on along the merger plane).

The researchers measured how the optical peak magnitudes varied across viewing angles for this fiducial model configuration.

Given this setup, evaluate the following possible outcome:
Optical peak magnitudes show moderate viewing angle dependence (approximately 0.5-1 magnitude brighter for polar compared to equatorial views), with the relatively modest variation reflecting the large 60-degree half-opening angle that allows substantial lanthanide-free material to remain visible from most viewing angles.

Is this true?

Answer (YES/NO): NO